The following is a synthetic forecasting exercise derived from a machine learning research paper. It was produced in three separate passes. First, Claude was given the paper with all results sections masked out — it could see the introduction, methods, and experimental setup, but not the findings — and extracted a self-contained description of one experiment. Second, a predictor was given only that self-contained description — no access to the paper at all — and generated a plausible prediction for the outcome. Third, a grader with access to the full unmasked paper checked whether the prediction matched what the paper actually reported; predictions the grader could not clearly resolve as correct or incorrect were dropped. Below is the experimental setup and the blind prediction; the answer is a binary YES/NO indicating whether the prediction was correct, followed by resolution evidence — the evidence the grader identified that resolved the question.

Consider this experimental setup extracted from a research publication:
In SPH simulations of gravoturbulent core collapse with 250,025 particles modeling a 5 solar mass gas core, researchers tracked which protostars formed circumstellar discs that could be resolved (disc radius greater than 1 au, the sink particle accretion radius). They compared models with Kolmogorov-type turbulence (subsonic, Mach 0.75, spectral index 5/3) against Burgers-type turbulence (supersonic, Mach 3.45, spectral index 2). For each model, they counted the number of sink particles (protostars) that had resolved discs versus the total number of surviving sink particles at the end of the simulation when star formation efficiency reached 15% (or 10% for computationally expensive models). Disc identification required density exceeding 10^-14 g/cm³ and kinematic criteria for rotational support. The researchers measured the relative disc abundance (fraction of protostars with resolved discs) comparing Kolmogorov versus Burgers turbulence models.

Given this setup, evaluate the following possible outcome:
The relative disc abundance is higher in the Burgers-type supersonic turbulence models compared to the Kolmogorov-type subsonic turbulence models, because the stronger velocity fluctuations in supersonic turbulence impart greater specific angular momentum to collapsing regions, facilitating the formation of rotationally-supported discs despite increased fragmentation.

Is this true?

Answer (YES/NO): NO